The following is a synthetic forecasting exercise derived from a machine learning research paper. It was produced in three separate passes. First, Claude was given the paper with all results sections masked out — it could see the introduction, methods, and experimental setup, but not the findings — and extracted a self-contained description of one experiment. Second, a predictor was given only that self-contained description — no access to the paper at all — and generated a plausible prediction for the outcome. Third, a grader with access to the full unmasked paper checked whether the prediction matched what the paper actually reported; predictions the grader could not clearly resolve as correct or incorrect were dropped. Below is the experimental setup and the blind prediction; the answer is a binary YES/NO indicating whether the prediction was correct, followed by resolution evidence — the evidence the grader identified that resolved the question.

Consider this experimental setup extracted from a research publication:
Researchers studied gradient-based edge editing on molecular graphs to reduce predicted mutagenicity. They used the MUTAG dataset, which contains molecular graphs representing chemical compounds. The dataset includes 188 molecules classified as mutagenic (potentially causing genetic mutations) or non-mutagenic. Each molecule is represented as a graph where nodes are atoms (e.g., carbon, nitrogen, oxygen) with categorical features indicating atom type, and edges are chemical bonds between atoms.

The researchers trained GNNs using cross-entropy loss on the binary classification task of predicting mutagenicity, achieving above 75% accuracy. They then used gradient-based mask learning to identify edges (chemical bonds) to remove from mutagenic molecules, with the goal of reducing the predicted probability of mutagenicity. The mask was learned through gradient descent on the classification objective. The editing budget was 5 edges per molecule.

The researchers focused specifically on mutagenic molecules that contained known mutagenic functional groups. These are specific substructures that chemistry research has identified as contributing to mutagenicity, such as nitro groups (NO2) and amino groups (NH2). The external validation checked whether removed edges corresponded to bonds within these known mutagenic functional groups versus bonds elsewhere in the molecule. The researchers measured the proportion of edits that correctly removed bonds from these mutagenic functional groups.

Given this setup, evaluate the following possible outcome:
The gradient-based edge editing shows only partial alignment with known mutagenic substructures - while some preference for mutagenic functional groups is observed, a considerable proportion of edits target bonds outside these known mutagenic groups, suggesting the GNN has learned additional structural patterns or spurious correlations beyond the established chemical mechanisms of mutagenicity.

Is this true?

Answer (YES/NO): NO